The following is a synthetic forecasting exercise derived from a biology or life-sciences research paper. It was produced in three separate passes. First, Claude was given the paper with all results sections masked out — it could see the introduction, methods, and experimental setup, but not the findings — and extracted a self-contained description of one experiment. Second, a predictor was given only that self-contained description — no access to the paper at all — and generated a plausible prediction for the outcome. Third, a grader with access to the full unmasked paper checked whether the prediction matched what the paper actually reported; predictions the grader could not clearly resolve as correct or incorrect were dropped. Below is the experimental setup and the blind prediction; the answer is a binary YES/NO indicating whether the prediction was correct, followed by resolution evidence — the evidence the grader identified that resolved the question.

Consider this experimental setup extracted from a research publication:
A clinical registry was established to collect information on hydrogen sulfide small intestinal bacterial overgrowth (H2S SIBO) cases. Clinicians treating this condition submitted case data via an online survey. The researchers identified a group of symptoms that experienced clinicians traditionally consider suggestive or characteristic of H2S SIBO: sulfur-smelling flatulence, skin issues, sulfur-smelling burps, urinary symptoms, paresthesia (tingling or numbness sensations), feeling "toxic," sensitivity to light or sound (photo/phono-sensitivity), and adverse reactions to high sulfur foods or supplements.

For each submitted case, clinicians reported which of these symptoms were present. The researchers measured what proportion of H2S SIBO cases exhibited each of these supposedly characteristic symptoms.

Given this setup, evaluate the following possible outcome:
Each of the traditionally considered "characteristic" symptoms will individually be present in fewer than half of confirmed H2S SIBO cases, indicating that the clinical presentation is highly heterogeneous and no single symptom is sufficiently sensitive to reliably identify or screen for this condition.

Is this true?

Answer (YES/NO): YES